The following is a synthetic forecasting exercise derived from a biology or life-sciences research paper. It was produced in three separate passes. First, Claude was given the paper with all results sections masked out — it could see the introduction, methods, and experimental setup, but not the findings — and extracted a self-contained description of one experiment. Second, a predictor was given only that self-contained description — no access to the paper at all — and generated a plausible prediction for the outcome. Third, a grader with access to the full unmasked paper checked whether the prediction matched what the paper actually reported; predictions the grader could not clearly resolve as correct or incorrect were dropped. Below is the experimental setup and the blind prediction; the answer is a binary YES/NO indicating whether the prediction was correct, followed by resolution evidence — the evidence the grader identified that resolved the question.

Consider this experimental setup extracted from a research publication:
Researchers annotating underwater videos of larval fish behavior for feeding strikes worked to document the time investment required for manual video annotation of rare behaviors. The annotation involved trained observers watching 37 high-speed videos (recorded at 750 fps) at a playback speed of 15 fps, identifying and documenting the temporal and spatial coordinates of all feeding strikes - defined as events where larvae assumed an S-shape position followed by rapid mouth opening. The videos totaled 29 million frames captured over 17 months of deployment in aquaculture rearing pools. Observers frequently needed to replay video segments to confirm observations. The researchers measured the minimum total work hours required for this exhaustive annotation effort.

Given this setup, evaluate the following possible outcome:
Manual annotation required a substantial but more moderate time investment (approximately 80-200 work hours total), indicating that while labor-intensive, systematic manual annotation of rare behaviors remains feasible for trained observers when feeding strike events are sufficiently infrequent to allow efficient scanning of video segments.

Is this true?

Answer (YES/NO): NO